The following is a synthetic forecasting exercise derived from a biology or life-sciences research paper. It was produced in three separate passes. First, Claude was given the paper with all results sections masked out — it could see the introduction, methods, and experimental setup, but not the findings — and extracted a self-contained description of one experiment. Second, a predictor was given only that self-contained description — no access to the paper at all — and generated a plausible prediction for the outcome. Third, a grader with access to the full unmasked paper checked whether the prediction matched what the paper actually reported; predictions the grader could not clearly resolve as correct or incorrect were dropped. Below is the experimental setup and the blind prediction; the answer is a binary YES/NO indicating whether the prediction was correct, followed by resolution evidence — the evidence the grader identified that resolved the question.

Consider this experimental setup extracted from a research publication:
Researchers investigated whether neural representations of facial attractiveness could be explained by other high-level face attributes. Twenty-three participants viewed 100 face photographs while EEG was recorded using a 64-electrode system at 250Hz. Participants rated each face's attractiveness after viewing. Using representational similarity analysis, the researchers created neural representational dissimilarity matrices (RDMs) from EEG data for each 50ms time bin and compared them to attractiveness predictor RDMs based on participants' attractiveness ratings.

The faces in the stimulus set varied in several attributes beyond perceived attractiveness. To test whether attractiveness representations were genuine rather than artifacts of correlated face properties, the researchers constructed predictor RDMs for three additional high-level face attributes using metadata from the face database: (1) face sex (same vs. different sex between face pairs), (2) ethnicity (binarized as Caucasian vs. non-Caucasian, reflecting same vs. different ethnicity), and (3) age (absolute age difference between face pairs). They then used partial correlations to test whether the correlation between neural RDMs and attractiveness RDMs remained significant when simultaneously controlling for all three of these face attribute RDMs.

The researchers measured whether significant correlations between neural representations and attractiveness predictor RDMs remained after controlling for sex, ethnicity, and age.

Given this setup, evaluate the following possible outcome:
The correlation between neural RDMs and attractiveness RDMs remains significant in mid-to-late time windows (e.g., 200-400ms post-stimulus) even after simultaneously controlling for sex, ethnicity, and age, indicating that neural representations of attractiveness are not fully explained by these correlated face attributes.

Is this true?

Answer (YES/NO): NO